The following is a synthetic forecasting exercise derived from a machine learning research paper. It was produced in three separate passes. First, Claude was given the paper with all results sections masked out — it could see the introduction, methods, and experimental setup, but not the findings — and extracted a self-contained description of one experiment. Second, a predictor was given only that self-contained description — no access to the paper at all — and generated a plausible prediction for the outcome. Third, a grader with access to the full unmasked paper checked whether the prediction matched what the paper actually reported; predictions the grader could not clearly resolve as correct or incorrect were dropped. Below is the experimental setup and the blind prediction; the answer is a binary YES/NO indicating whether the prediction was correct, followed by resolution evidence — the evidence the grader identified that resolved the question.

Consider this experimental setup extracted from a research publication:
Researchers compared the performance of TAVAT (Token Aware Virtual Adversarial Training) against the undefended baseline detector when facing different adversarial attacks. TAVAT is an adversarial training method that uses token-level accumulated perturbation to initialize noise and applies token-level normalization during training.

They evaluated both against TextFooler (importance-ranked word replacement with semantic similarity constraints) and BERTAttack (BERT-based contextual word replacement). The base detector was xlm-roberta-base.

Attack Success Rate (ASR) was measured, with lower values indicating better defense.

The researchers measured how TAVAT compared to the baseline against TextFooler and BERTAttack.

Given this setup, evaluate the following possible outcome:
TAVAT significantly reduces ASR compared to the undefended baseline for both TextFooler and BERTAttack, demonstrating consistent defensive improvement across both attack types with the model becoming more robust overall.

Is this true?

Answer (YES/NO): NO